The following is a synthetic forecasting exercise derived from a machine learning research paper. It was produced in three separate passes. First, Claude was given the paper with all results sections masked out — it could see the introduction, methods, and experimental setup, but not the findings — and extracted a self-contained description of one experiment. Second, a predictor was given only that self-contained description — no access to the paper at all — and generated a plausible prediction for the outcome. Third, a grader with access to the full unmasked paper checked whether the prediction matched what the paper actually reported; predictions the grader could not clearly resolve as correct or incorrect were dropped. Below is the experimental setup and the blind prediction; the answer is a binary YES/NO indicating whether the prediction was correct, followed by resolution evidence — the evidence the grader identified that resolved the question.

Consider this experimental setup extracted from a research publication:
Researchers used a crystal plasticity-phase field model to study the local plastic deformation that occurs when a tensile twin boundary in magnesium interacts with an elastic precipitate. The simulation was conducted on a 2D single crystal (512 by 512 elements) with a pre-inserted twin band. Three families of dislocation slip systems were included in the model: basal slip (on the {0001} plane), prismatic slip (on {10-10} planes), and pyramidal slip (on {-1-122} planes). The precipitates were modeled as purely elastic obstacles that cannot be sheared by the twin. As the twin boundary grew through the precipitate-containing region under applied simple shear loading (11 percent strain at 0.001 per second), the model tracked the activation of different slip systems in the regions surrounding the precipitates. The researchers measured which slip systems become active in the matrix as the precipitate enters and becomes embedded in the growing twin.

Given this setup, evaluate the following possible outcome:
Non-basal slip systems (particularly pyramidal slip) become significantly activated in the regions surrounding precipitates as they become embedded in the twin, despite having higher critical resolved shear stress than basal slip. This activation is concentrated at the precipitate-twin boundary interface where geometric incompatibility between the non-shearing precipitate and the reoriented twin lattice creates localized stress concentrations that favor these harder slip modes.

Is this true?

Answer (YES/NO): YES